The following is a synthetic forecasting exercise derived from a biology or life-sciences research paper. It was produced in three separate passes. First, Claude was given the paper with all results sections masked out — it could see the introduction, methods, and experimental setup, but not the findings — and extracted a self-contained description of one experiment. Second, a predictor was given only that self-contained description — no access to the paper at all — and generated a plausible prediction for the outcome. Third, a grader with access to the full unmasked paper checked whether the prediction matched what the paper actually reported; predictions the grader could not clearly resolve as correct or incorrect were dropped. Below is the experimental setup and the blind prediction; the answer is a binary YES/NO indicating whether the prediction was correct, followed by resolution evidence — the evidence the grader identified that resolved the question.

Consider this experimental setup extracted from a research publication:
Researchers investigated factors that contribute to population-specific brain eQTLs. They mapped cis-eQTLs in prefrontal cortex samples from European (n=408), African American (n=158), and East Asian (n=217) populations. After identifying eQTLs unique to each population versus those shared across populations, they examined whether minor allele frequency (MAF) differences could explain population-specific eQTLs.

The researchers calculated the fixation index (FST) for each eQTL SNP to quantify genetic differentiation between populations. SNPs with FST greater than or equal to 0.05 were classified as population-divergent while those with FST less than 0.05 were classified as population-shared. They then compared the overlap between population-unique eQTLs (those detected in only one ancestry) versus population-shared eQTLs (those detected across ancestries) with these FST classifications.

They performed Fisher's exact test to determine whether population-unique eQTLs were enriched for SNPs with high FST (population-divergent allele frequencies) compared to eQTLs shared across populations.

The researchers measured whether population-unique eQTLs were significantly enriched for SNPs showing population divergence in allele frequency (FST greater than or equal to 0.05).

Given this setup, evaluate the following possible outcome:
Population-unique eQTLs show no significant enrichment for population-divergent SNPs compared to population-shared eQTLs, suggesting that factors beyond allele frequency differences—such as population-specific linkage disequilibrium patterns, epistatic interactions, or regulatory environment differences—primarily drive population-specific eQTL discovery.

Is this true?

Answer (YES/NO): NO